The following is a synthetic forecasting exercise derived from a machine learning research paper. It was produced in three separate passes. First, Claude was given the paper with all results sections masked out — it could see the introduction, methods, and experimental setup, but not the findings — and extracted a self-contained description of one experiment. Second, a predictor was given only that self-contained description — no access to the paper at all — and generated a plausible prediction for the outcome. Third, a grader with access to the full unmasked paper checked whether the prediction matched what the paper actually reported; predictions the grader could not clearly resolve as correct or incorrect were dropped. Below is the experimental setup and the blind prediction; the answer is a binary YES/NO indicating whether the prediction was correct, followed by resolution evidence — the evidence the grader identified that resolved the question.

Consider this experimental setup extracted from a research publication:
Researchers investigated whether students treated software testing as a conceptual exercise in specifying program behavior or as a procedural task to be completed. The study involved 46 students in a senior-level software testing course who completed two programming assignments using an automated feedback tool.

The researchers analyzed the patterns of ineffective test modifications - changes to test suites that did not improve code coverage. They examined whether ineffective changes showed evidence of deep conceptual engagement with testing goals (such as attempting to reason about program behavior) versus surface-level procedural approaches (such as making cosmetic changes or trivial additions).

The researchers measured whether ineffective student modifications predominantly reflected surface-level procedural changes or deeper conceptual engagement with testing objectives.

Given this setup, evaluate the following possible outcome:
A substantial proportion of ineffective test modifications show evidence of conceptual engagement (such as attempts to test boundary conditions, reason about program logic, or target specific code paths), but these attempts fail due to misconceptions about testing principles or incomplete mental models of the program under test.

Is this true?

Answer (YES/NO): NO